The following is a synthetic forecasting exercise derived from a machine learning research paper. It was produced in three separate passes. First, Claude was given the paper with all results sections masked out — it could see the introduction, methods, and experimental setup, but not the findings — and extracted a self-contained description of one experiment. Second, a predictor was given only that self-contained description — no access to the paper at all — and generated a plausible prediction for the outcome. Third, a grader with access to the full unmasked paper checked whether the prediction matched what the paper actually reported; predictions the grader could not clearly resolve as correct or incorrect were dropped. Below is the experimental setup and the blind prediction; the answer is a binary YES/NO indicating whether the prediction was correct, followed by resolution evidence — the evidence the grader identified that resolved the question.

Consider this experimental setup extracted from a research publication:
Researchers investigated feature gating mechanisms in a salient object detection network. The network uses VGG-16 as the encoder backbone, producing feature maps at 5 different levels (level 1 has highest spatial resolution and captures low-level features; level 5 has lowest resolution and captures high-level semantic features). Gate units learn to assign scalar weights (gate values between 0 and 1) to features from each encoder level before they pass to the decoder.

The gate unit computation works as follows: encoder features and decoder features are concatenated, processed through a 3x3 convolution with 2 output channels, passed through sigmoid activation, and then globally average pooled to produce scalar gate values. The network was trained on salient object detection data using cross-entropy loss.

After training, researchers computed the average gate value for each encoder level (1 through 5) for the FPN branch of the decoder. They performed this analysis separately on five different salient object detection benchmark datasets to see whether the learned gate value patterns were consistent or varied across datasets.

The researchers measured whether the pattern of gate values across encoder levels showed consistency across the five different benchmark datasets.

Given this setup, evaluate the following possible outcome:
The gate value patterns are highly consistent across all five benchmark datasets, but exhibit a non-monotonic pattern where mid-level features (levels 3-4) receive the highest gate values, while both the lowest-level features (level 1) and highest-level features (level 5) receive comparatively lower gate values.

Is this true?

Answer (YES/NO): NO